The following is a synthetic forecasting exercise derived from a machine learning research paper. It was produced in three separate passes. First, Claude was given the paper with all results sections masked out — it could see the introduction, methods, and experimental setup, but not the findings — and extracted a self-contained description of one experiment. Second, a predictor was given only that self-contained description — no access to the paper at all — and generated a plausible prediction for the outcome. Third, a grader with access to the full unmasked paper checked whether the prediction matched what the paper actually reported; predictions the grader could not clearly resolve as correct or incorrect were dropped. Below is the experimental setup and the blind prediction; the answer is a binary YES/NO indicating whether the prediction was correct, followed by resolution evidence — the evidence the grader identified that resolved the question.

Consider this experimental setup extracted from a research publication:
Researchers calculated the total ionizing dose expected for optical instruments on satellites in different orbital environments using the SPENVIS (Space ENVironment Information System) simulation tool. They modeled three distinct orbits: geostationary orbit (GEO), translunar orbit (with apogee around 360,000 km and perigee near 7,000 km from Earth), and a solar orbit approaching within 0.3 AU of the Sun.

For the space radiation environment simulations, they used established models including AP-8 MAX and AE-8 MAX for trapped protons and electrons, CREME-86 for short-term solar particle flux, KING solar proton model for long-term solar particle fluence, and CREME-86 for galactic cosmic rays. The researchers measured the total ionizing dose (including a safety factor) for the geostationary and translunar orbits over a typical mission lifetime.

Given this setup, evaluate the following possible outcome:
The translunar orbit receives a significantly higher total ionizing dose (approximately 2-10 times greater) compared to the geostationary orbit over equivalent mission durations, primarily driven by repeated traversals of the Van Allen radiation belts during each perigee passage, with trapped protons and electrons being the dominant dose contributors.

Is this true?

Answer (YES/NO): NO